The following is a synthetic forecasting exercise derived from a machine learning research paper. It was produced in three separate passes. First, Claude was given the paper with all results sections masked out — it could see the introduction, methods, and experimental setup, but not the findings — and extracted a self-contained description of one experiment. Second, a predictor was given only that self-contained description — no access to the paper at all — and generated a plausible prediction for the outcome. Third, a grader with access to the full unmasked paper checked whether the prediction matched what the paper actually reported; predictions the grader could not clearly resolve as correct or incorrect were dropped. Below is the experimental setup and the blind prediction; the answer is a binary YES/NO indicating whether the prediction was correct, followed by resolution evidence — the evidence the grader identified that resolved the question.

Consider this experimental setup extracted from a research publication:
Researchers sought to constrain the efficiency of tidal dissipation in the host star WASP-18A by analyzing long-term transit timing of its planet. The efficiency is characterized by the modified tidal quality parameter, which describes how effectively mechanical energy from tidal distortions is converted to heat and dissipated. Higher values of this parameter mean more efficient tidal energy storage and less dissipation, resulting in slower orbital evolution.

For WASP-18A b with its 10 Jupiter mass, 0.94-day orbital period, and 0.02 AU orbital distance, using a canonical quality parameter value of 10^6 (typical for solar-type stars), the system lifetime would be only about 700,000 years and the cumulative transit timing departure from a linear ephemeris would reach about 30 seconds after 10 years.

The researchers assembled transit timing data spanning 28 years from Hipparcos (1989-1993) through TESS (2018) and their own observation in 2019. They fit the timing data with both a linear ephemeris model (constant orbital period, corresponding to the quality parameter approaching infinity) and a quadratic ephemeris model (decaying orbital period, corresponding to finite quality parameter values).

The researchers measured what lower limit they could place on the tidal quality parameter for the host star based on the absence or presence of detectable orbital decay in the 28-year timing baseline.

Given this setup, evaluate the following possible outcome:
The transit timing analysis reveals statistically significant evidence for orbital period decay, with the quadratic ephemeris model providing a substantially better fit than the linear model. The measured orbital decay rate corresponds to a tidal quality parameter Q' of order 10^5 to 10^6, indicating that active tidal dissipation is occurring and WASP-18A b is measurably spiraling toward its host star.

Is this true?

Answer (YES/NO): NO